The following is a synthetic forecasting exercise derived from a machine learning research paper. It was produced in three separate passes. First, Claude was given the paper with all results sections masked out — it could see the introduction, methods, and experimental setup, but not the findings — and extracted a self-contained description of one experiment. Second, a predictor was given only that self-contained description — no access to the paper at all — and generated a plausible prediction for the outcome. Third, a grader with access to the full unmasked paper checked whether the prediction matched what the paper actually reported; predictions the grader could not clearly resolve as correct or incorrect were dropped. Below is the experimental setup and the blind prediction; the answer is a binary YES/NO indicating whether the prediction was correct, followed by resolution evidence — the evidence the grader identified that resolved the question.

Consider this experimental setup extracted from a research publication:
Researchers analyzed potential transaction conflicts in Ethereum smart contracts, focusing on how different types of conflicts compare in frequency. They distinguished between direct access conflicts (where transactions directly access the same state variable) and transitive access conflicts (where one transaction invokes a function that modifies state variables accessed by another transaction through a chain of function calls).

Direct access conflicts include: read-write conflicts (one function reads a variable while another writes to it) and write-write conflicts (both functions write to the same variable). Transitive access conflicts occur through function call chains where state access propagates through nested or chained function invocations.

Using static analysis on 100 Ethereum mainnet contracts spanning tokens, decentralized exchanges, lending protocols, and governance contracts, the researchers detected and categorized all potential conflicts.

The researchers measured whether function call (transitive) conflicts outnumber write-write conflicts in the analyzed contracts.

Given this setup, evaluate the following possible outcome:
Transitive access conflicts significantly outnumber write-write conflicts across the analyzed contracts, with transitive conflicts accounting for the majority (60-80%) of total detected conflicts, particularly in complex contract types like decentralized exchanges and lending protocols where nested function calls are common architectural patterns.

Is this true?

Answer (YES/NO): NO